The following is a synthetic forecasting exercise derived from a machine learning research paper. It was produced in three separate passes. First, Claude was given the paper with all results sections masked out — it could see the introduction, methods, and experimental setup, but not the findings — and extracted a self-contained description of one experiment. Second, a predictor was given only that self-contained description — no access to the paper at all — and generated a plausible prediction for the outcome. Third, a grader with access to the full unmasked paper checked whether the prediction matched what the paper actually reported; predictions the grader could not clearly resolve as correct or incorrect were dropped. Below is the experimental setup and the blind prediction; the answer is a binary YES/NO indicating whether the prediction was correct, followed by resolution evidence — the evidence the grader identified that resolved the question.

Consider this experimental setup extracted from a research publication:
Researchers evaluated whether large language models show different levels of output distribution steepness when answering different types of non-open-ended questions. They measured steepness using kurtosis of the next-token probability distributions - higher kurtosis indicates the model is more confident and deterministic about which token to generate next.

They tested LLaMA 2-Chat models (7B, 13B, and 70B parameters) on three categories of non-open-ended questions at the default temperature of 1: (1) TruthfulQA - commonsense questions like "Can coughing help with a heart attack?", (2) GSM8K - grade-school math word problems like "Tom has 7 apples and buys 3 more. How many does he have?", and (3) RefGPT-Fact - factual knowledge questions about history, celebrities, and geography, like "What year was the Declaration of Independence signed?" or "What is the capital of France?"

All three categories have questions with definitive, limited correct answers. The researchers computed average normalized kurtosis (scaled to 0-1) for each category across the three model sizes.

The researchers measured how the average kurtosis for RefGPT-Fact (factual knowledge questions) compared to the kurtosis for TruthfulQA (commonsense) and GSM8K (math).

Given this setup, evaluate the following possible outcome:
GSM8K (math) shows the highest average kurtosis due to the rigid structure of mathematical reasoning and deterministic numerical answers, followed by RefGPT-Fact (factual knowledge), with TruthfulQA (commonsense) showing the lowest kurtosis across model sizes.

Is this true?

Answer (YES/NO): NO